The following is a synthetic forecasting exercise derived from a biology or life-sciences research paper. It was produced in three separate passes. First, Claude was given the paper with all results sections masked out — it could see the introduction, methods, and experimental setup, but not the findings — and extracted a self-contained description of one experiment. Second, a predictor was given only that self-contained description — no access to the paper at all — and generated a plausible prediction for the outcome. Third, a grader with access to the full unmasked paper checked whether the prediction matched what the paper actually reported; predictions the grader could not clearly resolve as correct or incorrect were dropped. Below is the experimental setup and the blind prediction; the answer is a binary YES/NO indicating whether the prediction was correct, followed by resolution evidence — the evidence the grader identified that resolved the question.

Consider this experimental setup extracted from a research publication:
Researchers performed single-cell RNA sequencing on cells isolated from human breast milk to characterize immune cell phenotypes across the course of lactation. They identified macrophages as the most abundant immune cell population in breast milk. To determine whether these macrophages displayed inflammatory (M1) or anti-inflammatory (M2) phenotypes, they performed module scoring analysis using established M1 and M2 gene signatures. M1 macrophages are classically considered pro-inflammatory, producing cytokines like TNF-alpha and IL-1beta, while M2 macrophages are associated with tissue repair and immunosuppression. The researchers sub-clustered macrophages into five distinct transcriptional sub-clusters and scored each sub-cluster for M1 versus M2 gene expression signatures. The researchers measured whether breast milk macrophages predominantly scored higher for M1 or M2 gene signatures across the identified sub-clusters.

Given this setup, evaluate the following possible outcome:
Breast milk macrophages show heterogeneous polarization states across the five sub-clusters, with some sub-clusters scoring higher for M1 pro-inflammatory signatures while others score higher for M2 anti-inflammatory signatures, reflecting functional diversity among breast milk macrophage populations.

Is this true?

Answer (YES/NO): NO